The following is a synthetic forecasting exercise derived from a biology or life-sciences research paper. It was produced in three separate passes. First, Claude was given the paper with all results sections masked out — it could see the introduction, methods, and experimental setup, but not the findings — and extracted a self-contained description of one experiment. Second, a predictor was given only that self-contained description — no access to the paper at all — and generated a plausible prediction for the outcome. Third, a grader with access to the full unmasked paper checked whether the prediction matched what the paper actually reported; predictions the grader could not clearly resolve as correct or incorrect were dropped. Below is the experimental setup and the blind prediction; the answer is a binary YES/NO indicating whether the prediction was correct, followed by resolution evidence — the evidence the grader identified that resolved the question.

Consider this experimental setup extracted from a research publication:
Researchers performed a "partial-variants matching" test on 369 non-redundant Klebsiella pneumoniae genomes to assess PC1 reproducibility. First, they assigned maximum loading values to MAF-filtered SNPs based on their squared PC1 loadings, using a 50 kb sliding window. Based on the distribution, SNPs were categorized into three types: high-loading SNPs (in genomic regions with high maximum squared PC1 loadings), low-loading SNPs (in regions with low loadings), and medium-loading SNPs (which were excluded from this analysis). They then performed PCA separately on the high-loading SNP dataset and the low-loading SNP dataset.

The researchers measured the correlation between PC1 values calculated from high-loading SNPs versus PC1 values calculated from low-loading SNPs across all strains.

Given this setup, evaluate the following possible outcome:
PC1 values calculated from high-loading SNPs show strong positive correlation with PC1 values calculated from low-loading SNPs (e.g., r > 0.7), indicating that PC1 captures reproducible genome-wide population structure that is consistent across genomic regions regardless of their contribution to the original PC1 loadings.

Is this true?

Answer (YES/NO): YES